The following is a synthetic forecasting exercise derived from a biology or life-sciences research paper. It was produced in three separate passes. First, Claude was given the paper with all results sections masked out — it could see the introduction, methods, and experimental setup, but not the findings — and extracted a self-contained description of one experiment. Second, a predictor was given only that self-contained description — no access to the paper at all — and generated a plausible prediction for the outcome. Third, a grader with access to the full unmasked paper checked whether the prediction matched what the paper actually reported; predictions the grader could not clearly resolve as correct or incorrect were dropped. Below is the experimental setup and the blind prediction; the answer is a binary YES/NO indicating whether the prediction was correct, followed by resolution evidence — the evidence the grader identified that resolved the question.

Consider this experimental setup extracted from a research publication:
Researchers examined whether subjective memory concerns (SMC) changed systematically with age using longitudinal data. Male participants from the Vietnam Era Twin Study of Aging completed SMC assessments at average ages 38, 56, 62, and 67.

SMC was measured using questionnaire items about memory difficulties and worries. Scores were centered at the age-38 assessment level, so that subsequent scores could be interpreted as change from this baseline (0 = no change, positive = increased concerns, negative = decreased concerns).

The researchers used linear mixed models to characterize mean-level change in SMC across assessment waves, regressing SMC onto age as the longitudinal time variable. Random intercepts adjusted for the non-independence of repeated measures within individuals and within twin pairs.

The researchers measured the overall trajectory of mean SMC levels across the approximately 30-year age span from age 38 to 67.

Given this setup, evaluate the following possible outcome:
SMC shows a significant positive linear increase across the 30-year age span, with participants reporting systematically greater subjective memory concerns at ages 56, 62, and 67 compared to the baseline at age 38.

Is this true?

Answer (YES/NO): NO